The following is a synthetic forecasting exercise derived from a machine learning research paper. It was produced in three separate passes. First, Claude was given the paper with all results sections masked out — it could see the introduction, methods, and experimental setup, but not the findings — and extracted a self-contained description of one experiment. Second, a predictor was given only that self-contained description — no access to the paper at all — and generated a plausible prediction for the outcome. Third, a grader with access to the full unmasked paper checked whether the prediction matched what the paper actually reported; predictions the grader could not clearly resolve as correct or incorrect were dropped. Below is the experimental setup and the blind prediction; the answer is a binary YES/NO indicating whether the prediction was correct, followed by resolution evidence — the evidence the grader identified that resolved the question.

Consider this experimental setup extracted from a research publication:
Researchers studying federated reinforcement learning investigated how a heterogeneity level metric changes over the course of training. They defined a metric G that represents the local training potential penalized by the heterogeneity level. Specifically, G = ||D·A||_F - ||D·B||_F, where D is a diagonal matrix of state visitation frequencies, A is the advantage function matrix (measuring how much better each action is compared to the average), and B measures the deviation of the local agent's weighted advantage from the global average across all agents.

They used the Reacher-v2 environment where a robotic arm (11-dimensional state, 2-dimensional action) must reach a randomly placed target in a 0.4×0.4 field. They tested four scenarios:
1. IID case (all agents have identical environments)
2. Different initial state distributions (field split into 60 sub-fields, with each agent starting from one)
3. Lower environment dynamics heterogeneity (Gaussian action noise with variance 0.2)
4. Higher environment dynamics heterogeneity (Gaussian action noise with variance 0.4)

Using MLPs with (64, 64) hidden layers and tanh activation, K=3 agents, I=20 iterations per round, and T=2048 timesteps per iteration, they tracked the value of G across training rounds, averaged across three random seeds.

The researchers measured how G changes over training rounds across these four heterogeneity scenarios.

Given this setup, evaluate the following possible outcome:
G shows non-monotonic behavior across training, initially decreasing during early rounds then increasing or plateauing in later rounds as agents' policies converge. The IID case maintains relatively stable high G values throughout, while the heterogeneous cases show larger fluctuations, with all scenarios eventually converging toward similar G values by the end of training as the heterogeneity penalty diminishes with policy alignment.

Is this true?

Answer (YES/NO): NO